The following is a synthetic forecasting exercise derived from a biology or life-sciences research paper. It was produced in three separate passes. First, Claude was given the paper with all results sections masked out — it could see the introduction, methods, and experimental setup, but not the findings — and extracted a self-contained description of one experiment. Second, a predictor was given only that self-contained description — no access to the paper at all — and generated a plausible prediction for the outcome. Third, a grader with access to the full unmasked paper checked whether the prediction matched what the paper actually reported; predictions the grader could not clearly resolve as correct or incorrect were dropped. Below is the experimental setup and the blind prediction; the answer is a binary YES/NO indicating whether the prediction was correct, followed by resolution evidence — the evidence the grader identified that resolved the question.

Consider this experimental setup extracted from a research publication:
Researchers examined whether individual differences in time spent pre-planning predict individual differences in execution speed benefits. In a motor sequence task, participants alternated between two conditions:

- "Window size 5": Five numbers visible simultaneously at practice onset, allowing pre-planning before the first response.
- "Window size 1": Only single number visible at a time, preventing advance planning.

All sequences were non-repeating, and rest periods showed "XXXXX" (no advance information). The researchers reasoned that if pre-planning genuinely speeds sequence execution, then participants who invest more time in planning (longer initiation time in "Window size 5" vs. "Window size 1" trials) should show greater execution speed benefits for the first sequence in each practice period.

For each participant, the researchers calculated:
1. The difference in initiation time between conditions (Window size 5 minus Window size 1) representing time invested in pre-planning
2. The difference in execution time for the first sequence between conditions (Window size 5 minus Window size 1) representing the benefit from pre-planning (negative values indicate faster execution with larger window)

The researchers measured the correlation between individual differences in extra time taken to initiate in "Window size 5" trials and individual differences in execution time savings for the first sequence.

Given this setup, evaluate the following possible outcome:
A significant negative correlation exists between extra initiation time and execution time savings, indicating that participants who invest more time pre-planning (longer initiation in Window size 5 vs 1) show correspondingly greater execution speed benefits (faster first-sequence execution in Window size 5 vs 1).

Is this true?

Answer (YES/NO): YES